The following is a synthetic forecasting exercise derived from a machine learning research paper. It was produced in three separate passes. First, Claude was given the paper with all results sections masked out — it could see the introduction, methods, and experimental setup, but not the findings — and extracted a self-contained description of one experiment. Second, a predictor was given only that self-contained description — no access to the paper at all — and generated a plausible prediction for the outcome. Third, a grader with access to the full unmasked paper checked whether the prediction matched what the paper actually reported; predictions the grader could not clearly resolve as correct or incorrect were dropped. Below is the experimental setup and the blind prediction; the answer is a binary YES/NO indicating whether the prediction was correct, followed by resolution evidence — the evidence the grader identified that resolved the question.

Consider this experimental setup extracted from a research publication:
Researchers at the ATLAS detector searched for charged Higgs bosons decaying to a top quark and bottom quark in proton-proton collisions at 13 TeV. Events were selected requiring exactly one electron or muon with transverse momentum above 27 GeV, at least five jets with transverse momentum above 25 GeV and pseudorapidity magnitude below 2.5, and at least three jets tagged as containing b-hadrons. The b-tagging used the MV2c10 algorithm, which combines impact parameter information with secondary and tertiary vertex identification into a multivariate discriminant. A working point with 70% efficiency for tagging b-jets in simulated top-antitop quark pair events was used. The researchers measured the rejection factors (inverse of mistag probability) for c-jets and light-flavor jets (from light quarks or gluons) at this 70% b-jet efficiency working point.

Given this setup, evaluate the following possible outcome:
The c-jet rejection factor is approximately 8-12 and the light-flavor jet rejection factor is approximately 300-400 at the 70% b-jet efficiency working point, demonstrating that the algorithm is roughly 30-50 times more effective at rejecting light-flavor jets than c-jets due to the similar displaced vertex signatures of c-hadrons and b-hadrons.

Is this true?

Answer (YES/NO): YES